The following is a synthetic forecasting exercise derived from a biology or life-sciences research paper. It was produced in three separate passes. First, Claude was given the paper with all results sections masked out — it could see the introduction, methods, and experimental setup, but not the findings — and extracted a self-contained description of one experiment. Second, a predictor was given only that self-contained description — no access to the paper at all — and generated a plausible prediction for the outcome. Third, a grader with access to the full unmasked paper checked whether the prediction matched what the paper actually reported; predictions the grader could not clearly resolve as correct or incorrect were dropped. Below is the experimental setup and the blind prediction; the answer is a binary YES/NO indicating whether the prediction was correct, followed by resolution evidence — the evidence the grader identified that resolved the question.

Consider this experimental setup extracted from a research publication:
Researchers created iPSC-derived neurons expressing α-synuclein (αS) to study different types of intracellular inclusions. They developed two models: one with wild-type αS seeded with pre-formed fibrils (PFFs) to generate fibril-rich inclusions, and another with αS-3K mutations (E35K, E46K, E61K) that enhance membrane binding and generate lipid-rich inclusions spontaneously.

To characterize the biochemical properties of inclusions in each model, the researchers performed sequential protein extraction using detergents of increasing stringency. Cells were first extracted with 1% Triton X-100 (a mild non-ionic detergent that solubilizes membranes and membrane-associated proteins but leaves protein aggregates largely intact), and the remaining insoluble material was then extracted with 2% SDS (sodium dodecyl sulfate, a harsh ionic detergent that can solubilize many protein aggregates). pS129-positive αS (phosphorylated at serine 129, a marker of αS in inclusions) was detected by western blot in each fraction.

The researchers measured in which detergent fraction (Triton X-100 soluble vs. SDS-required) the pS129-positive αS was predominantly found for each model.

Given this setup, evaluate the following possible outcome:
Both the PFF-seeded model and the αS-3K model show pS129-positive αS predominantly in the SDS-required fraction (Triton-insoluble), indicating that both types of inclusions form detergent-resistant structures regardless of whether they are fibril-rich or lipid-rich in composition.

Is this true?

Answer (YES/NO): NO